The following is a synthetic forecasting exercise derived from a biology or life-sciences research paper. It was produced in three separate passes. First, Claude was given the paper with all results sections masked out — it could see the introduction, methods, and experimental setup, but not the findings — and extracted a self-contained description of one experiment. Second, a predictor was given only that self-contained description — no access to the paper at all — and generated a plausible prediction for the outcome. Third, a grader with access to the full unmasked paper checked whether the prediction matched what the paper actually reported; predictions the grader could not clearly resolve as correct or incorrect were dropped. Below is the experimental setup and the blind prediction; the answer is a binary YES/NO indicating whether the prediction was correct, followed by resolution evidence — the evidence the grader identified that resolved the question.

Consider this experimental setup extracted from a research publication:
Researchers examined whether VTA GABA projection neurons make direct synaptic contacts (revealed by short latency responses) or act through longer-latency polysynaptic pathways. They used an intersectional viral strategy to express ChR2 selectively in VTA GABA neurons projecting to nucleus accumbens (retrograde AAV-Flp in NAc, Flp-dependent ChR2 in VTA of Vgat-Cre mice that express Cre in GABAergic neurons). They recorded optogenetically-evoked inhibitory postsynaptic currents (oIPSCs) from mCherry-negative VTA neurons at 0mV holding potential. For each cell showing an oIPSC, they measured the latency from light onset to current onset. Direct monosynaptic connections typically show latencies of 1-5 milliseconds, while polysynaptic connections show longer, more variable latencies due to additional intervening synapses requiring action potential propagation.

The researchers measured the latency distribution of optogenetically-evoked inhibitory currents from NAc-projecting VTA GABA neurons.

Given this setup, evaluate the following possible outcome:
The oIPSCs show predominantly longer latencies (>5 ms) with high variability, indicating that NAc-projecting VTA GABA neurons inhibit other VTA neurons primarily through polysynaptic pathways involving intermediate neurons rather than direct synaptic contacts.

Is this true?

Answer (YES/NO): NO